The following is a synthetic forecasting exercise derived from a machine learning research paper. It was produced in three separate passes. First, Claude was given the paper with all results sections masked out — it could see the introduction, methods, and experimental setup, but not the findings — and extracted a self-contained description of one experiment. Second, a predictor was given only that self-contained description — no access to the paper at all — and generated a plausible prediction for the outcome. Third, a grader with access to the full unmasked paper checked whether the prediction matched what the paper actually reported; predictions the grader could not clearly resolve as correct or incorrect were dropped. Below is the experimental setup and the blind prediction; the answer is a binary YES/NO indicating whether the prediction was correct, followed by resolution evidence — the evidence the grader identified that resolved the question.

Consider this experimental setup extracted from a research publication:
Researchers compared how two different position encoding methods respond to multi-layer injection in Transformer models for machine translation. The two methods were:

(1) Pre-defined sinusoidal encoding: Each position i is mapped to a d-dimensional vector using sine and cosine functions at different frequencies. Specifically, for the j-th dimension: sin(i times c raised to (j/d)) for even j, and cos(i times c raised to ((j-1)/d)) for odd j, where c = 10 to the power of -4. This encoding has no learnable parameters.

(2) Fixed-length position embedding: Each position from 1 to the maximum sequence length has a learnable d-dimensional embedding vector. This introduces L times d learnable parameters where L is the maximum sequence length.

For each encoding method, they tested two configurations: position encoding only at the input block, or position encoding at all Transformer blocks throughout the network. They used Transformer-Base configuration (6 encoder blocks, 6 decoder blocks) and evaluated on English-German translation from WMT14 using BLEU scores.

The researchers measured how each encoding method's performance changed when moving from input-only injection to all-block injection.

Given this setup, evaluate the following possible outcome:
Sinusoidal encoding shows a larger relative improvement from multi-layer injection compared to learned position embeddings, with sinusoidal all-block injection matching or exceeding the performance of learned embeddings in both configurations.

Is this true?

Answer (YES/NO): YES